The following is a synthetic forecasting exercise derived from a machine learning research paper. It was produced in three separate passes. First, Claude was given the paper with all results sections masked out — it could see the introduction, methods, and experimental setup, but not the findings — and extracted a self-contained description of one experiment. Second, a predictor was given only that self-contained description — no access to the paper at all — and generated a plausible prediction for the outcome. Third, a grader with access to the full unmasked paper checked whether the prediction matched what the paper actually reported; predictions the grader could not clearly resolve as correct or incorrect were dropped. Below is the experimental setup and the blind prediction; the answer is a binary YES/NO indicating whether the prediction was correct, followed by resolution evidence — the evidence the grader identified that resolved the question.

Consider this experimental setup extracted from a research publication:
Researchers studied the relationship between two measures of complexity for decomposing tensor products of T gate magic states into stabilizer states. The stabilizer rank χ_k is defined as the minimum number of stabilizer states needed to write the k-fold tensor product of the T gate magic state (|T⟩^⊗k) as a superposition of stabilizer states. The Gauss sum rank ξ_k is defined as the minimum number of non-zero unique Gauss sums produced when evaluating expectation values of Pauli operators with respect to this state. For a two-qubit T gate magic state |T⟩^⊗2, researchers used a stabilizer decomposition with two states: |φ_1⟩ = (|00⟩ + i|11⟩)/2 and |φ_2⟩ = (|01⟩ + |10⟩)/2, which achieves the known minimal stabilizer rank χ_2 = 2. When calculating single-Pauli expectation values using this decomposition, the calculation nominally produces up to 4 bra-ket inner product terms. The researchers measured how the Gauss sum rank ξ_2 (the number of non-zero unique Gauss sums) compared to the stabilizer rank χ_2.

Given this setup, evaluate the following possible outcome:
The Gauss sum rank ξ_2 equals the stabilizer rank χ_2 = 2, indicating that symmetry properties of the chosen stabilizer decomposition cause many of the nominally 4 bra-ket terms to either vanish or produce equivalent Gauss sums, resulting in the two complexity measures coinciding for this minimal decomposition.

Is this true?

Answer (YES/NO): YES